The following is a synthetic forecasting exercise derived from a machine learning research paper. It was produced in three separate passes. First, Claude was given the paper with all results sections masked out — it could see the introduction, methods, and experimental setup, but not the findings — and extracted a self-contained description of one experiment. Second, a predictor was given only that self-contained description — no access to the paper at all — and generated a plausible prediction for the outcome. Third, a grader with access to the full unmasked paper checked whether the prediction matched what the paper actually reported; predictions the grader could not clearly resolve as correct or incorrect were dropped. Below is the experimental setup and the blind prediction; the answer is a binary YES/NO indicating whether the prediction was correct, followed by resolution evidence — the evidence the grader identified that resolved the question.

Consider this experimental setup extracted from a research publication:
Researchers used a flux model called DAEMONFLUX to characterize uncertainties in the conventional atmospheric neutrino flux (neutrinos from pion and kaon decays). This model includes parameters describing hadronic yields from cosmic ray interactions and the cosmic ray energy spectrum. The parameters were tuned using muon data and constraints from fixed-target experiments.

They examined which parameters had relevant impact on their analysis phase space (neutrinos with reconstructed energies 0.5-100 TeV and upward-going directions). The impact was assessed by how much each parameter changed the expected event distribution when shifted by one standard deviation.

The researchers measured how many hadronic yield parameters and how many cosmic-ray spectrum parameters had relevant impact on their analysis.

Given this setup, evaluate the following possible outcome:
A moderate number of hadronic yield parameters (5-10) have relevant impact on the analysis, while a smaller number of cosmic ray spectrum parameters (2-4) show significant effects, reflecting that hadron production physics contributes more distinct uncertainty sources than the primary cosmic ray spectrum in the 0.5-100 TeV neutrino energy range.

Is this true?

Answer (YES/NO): NO